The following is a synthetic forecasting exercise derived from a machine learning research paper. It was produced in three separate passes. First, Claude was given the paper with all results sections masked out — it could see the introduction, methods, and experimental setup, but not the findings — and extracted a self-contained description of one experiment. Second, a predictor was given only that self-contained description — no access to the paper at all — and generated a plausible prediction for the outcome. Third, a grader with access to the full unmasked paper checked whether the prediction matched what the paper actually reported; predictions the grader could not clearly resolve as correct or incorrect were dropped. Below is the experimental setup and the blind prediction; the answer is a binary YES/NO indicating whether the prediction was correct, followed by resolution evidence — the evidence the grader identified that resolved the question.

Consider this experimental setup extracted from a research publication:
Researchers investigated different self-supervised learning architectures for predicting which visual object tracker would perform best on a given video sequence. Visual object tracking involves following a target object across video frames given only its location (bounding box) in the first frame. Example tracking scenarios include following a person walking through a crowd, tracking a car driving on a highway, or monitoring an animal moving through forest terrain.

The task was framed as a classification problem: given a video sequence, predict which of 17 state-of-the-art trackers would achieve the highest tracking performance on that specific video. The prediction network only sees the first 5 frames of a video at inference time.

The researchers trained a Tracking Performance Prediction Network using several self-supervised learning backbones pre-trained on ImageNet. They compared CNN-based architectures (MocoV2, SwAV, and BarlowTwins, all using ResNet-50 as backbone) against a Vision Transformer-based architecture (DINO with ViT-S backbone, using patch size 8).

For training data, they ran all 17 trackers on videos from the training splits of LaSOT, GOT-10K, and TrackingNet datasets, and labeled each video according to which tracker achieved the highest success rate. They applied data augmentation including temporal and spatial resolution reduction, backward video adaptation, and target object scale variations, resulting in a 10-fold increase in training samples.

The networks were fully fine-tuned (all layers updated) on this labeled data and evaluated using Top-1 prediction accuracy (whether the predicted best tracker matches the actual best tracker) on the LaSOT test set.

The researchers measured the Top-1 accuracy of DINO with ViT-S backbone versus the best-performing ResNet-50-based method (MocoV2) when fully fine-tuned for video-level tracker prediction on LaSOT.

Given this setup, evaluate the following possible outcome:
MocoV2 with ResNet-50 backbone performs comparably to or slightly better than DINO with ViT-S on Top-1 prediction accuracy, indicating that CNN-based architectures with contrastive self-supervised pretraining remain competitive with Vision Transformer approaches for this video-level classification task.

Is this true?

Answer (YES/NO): NO